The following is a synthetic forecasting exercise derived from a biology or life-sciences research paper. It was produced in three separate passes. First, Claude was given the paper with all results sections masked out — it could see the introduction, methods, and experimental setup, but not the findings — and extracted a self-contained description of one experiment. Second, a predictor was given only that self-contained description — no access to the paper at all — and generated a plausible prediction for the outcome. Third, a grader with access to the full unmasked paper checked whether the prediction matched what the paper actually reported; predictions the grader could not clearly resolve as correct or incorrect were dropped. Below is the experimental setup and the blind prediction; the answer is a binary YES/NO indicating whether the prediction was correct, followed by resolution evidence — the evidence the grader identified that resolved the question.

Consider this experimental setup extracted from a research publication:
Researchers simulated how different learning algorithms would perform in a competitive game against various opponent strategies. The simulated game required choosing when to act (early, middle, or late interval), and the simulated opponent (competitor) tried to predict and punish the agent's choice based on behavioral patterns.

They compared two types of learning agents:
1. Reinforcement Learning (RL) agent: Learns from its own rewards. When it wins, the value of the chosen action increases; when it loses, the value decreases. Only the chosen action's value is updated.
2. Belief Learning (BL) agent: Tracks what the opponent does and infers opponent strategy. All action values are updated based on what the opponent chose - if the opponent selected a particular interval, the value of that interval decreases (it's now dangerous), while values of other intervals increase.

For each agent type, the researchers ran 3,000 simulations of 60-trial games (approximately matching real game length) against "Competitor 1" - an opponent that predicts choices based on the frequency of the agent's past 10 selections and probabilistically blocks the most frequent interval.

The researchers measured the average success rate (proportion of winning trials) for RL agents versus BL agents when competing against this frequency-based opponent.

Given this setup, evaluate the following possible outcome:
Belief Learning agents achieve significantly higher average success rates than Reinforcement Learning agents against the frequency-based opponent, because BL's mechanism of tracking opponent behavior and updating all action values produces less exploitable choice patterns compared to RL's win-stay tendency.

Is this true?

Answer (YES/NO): YES